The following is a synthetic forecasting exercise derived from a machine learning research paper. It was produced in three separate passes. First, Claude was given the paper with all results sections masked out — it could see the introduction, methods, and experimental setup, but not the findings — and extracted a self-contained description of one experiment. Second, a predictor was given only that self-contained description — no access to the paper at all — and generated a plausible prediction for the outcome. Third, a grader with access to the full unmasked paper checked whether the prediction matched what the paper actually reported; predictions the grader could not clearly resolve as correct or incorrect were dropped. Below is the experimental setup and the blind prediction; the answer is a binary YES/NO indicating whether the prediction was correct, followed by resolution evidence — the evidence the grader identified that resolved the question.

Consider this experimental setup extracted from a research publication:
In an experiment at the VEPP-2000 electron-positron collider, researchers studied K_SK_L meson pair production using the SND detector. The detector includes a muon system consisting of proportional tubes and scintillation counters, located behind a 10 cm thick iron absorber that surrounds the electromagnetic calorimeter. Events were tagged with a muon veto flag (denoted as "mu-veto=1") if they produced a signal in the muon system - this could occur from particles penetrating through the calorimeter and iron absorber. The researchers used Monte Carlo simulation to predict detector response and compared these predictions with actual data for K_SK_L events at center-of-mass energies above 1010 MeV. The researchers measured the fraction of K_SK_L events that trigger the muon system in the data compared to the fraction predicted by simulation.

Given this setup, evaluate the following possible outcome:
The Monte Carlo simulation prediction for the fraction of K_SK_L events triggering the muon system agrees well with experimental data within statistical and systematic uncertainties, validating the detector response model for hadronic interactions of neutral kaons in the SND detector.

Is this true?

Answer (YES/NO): NO